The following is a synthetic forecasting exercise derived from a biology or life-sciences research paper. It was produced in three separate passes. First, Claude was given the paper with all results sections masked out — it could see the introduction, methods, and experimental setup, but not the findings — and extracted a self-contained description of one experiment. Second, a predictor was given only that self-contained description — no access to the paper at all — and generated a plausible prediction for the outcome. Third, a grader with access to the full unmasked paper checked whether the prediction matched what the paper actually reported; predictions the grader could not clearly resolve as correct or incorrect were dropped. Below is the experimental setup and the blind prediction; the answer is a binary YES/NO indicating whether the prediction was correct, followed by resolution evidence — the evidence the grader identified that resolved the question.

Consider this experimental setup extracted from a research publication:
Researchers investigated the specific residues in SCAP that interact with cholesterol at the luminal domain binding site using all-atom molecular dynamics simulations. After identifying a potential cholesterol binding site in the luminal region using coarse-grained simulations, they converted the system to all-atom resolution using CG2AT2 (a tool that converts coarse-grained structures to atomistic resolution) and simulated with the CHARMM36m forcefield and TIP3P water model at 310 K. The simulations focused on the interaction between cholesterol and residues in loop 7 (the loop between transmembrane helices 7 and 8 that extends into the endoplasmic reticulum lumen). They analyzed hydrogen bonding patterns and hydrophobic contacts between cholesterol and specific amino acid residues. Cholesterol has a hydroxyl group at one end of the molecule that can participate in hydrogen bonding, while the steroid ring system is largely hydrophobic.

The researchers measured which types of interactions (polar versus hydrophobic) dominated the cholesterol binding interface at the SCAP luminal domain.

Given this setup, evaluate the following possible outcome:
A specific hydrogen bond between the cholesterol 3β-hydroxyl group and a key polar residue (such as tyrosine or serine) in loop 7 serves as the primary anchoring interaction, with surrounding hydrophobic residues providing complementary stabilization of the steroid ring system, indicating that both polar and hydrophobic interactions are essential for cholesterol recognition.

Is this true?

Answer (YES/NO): NO